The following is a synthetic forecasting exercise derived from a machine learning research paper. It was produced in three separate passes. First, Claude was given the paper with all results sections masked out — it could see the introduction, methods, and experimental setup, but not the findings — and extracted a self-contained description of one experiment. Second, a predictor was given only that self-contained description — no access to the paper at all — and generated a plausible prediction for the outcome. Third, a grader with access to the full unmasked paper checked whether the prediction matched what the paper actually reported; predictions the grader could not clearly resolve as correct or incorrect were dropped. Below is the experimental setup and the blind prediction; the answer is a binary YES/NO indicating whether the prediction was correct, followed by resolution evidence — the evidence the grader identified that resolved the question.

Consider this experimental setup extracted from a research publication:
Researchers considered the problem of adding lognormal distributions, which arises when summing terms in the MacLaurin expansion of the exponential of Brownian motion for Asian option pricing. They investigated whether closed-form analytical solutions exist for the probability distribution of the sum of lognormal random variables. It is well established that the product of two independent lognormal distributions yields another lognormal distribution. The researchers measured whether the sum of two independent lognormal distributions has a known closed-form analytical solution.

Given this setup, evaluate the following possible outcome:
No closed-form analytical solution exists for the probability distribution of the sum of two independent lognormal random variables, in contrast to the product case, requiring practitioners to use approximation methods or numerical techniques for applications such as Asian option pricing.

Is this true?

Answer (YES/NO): YES